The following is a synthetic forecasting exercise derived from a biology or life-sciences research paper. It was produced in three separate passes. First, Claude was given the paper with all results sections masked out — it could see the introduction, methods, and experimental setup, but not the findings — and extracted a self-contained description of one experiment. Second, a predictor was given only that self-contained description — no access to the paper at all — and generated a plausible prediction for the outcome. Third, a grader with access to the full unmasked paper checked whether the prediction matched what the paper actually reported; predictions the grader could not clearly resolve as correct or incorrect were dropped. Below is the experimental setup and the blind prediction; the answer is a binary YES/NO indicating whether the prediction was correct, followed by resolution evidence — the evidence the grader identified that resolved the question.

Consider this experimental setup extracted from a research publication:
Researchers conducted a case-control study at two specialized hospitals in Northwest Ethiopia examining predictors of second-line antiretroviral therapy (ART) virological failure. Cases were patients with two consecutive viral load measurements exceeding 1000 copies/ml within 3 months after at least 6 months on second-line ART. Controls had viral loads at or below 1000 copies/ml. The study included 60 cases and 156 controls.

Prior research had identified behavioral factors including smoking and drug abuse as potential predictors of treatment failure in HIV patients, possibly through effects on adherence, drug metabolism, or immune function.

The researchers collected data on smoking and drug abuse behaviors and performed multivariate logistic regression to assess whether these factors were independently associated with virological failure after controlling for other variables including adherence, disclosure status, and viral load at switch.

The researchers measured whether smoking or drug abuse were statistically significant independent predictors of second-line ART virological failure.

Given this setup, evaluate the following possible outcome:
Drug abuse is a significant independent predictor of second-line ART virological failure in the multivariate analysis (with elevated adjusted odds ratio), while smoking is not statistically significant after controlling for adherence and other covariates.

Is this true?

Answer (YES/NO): NO